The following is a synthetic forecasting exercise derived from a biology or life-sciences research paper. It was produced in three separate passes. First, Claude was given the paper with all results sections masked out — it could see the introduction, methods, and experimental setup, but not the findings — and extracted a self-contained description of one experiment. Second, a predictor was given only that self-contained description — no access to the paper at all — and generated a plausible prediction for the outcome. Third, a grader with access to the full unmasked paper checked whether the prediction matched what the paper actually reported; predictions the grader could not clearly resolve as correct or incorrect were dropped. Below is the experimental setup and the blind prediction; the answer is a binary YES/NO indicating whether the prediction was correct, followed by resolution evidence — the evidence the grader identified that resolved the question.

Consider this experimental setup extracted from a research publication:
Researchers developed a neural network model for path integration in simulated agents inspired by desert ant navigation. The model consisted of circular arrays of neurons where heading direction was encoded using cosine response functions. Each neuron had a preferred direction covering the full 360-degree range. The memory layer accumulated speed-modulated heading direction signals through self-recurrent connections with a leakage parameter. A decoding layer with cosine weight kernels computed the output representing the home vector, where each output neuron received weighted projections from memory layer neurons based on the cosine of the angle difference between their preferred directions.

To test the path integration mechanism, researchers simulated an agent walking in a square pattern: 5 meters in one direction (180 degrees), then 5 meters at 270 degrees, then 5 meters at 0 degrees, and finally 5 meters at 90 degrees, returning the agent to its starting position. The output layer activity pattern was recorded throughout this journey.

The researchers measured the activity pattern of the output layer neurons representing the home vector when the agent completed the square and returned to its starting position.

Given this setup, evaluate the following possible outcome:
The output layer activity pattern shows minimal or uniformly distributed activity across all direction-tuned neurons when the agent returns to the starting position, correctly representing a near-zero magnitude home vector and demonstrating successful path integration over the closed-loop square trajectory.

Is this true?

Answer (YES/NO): YES